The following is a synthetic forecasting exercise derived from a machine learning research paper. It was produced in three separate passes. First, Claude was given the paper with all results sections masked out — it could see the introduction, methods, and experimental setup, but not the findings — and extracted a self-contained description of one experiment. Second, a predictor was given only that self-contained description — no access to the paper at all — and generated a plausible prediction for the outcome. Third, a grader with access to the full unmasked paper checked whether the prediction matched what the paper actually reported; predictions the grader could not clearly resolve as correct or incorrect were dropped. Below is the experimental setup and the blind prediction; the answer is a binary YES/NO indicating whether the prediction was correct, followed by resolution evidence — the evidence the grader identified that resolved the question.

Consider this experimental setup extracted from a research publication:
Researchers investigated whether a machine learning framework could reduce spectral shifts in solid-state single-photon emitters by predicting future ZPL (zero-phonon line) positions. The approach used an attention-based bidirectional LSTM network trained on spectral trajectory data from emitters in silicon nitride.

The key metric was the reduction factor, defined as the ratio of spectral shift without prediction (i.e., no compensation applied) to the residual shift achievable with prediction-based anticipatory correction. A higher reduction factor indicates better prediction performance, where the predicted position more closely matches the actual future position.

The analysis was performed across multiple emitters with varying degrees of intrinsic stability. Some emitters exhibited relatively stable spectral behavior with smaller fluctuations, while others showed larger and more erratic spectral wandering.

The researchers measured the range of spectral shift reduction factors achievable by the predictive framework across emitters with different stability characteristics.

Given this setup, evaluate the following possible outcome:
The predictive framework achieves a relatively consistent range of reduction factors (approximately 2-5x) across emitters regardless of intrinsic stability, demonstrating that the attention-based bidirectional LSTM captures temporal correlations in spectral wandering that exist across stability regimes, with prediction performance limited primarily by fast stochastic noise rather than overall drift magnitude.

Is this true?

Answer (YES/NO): NO